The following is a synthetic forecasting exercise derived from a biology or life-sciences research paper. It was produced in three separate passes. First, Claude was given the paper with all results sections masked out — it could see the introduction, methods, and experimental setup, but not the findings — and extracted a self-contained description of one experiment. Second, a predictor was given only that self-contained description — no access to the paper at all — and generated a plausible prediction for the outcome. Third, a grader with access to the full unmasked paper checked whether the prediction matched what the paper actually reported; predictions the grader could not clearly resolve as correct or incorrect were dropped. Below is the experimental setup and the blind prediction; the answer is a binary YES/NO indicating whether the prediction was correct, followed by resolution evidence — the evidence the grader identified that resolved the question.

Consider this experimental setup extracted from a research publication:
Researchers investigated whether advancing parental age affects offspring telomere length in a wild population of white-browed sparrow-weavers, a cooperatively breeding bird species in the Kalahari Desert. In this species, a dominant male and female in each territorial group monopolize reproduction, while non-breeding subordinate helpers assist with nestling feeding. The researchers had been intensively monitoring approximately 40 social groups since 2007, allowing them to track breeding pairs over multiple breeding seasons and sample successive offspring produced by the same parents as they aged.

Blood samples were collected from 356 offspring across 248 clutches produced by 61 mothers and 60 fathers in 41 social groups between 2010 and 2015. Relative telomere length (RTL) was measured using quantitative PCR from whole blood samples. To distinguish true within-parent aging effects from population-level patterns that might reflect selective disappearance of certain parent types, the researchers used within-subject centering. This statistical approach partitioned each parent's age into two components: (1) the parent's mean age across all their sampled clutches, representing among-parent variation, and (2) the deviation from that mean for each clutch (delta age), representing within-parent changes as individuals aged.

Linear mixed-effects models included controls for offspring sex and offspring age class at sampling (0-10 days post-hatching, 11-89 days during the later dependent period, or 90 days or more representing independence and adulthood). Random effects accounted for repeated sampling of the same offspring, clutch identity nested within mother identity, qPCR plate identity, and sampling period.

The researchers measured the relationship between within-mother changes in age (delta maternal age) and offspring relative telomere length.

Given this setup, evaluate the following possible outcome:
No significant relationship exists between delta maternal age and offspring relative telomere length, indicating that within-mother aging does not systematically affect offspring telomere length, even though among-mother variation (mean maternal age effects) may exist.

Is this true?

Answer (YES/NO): NO